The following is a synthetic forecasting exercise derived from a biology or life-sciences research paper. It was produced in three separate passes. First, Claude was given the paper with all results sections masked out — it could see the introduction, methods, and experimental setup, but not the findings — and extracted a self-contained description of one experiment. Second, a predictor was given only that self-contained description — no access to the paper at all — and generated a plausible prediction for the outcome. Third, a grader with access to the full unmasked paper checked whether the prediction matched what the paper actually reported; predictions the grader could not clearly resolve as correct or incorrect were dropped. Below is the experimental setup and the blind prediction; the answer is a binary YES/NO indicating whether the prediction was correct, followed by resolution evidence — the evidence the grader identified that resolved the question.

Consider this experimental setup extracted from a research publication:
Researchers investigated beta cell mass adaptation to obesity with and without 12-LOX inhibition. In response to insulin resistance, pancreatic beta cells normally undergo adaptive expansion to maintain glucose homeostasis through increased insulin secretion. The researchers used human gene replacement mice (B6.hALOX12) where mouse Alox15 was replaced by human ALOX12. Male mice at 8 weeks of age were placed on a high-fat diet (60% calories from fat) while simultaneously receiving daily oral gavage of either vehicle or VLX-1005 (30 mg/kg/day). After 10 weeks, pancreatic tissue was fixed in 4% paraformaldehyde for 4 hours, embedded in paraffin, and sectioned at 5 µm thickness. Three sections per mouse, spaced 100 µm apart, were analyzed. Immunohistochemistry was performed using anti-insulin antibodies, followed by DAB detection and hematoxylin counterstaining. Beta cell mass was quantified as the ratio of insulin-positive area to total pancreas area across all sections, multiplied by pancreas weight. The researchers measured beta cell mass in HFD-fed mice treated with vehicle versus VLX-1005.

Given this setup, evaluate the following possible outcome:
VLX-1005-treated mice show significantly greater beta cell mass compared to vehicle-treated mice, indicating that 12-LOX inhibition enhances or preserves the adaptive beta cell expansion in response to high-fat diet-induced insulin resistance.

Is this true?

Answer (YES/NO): NO